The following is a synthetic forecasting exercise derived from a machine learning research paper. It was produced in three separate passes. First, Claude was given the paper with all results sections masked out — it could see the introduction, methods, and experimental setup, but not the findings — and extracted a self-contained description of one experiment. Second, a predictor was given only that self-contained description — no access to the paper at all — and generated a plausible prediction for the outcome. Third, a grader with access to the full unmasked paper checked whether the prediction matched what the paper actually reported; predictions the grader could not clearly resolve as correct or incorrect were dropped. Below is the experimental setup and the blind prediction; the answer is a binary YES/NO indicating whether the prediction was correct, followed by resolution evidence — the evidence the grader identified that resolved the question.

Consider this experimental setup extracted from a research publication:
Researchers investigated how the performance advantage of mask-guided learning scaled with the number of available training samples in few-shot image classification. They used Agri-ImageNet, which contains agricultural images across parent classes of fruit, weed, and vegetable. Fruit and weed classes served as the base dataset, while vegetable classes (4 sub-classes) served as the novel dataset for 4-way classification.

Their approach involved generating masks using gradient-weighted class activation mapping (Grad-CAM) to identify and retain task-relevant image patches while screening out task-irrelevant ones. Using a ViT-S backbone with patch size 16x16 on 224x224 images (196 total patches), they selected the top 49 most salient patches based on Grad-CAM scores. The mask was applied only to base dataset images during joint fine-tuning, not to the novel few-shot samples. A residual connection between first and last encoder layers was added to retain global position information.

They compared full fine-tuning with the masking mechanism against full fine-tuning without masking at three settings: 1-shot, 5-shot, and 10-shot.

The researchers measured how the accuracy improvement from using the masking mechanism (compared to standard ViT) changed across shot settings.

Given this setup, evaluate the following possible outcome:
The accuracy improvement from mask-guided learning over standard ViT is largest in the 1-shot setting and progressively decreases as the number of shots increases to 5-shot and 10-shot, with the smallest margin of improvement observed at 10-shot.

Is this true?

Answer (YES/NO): YES